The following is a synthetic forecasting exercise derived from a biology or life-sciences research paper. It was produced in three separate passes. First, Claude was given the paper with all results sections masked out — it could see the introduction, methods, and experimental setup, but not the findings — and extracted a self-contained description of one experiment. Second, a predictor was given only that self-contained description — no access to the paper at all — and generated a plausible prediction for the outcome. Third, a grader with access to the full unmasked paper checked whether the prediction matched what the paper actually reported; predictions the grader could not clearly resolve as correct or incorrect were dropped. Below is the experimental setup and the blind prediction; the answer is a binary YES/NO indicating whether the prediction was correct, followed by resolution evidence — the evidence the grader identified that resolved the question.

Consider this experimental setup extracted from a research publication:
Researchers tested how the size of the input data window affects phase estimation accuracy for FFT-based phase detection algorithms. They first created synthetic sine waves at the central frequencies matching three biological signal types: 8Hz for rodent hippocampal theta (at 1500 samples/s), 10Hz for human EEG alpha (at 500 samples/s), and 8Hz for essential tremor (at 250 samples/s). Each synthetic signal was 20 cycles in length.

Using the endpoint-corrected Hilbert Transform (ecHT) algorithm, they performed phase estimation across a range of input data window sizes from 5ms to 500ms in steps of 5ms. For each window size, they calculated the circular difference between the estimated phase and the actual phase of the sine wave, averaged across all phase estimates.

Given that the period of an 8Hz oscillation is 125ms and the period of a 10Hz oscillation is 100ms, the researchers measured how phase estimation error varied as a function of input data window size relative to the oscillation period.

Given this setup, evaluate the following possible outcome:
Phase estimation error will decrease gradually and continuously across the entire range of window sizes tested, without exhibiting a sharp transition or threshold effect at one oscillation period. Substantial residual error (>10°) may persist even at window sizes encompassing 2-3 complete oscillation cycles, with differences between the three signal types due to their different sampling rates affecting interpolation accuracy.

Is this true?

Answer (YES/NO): NO